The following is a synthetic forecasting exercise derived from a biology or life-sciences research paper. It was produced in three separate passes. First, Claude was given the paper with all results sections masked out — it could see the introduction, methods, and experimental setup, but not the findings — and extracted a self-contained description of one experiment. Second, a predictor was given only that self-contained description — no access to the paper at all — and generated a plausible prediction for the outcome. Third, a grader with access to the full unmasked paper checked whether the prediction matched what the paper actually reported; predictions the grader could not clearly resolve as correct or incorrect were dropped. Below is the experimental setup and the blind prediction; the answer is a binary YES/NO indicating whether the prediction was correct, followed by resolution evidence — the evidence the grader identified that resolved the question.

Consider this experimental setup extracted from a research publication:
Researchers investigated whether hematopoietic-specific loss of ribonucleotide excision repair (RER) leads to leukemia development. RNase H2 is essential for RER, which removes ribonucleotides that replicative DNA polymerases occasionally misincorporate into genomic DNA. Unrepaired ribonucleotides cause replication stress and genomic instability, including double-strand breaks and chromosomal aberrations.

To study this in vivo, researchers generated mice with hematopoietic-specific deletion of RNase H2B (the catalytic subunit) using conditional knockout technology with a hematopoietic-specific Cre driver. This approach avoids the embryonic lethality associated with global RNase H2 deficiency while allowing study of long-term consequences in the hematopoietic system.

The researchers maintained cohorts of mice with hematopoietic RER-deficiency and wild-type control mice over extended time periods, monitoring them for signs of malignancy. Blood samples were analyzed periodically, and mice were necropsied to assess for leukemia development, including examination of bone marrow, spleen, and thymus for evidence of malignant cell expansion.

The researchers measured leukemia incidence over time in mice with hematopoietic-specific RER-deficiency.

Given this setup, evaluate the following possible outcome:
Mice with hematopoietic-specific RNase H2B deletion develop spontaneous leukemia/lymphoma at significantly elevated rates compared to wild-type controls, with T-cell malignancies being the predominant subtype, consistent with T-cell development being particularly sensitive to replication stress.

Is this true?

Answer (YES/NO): YES